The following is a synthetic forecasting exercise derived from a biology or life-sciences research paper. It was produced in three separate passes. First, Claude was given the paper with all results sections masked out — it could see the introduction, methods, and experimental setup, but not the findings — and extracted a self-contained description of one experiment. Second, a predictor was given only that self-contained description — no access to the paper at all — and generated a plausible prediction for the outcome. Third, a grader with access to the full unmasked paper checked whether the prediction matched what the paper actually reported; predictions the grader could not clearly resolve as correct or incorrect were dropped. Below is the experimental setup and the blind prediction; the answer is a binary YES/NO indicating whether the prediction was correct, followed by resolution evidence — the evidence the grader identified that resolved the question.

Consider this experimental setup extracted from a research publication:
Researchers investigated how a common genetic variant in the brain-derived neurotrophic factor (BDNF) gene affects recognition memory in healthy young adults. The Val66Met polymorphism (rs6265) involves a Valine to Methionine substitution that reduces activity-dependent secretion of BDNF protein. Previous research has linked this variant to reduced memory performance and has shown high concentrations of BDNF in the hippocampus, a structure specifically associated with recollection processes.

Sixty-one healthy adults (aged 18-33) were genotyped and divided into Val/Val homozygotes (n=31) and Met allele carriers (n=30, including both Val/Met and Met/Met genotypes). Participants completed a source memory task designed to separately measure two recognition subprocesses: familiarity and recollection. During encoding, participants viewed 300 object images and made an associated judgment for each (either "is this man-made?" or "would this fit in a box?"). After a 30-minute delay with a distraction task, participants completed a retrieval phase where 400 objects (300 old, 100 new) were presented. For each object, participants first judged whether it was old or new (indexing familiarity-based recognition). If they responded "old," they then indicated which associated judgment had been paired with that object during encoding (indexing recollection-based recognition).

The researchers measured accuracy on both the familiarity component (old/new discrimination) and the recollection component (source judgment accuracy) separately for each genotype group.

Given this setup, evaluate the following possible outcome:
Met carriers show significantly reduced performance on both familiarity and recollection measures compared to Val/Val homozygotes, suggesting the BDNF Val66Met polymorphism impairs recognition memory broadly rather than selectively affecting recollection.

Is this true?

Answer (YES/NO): NO